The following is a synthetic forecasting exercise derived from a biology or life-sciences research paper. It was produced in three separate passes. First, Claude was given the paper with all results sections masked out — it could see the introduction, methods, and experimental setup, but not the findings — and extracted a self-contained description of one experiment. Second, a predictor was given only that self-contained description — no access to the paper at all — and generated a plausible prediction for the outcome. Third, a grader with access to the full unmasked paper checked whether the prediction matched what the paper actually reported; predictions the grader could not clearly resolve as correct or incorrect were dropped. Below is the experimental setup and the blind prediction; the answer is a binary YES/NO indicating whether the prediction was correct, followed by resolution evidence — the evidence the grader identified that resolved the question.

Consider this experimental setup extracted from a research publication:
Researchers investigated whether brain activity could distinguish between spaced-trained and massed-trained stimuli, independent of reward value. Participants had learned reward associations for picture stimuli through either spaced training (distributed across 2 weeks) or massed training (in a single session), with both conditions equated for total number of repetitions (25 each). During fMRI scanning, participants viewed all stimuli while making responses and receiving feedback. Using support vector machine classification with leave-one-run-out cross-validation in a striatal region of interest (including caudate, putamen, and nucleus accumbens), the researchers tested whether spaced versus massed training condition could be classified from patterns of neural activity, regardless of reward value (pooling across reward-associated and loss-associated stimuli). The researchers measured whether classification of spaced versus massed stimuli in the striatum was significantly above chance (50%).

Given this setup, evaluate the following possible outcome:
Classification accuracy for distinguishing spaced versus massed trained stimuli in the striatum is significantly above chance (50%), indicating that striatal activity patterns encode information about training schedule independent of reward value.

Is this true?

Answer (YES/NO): YES